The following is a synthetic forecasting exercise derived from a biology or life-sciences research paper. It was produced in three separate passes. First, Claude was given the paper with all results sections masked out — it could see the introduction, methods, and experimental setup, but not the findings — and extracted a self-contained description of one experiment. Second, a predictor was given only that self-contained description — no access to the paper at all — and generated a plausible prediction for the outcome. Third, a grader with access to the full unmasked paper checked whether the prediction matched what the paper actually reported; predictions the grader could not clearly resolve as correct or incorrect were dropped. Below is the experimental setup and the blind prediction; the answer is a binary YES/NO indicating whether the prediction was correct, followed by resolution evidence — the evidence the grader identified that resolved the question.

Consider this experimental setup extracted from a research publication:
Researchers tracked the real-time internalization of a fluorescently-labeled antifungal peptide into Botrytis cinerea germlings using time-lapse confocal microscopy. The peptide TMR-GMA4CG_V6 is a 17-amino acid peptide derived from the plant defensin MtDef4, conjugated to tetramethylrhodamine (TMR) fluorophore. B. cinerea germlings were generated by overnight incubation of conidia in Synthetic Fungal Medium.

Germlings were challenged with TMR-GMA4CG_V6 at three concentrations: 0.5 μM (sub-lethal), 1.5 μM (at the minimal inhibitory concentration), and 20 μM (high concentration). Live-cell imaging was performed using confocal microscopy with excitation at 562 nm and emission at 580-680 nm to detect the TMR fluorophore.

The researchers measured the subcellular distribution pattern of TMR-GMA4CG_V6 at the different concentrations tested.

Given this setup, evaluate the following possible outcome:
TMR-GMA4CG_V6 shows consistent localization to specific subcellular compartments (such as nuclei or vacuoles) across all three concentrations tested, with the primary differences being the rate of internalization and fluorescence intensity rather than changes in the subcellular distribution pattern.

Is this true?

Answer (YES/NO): NO